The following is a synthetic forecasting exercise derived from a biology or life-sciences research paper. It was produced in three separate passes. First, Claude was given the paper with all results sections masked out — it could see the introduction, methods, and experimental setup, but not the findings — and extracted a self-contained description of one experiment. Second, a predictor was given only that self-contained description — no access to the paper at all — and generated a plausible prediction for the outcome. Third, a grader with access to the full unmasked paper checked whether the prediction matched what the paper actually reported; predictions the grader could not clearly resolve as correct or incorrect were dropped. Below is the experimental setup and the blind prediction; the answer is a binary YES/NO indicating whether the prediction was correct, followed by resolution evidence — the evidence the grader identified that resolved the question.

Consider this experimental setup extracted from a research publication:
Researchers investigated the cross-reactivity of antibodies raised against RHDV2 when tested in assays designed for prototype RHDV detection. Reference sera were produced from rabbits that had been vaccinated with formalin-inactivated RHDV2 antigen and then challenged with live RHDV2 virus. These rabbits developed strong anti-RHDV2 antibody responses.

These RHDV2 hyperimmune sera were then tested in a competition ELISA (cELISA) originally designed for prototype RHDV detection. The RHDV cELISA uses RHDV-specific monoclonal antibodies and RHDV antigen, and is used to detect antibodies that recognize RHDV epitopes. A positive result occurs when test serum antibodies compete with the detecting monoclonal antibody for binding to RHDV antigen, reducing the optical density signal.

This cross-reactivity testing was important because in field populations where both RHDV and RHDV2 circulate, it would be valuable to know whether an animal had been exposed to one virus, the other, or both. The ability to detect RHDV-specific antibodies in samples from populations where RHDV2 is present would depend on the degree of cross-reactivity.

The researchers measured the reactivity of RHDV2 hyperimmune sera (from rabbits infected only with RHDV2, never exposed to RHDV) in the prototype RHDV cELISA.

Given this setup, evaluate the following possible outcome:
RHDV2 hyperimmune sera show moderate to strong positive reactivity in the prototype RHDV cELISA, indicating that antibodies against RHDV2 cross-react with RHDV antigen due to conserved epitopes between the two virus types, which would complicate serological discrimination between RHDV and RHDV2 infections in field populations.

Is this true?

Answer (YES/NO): NO